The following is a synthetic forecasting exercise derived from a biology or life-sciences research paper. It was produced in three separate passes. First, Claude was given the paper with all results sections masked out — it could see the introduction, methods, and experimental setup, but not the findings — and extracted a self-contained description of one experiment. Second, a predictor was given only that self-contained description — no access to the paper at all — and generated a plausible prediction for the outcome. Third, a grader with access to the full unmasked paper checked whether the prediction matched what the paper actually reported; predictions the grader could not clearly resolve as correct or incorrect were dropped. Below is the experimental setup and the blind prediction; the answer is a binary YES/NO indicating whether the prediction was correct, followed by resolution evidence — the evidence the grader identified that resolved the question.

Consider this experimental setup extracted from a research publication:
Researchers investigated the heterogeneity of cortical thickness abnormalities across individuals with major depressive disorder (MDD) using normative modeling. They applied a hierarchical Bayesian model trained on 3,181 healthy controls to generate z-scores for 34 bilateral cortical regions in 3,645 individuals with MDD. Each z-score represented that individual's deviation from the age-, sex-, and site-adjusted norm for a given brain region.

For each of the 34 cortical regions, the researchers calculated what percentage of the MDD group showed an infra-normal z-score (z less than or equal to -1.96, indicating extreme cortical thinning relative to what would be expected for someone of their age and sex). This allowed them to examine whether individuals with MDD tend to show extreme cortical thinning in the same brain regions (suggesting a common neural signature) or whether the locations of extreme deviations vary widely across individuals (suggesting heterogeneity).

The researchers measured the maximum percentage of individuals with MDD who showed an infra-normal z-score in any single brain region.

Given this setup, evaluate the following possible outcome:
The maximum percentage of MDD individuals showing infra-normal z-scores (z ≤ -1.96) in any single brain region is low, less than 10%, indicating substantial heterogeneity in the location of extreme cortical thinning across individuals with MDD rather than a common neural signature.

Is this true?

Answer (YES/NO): NO